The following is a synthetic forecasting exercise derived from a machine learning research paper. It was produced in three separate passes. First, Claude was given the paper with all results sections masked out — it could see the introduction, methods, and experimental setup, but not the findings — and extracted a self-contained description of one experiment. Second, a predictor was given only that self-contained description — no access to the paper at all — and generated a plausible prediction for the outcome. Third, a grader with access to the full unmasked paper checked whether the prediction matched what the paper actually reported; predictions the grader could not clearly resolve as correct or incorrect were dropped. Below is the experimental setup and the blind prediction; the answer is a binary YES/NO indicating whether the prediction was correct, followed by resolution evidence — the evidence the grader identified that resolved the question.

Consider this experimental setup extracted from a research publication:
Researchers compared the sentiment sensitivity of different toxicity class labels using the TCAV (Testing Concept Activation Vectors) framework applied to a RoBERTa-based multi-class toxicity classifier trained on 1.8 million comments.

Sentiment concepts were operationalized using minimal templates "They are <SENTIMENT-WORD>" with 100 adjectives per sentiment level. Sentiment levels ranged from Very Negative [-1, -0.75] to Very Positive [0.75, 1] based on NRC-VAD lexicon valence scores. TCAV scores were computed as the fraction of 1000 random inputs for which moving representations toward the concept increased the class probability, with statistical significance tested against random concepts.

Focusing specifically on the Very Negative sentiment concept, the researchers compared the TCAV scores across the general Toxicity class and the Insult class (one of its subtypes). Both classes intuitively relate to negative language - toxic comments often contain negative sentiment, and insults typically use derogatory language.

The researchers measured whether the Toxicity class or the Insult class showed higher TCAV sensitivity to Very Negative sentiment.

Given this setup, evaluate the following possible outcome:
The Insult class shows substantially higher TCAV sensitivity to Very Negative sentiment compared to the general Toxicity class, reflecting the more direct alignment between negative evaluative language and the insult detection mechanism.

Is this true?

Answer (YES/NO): NO